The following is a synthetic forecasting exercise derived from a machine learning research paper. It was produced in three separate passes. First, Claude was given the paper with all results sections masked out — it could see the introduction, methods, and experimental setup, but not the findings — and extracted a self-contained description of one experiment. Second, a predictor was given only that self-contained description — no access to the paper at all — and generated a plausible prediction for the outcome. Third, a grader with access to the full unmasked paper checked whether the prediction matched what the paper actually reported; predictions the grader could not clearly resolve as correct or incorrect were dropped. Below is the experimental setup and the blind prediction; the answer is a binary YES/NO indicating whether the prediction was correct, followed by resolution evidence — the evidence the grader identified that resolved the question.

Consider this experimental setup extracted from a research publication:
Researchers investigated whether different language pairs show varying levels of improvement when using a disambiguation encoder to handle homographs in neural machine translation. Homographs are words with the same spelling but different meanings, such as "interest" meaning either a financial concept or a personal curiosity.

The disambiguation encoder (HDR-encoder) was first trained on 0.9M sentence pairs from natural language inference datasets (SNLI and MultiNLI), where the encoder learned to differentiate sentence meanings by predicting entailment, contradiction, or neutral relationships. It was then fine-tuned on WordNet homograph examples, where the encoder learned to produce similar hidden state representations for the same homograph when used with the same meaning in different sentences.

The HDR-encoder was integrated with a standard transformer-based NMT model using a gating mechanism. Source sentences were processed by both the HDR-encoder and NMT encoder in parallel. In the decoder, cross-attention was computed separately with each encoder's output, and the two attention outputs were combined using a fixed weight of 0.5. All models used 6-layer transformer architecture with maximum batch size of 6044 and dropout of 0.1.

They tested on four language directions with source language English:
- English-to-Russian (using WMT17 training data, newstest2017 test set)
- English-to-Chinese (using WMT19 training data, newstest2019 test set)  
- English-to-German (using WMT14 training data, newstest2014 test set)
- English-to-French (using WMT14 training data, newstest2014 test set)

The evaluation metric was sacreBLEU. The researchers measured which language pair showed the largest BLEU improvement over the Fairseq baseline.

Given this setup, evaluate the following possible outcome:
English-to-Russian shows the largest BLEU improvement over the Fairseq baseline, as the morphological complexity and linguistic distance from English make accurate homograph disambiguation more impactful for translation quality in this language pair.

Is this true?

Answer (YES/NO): YES